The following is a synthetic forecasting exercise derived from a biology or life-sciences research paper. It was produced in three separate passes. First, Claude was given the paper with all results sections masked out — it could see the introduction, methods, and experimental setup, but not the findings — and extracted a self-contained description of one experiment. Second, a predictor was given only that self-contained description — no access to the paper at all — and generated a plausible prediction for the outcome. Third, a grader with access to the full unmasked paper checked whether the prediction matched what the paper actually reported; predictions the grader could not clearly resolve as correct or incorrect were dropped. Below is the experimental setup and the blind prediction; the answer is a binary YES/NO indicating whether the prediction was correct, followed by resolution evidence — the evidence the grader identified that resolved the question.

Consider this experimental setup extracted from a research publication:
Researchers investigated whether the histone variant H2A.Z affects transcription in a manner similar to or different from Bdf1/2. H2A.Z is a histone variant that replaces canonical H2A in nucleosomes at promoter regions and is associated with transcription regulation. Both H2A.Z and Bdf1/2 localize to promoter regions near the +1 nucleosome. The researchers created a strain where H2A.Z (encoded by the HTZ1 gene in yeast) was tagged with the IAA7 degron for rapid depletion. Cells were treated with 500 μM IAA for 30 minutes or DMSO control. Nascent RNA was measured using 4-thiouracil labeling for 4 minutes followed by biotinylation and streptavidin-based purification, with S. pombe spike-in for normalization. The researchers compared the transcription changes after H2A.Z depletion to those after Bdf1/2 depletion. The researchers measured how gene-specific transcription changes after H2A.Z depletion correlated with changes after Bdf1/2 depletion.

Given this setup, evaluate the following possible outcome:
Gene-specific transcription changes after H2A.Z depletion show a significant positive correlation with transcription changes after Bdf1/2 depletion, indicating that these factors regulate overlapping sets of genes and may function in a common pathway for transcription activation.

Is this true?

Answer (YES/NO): NO